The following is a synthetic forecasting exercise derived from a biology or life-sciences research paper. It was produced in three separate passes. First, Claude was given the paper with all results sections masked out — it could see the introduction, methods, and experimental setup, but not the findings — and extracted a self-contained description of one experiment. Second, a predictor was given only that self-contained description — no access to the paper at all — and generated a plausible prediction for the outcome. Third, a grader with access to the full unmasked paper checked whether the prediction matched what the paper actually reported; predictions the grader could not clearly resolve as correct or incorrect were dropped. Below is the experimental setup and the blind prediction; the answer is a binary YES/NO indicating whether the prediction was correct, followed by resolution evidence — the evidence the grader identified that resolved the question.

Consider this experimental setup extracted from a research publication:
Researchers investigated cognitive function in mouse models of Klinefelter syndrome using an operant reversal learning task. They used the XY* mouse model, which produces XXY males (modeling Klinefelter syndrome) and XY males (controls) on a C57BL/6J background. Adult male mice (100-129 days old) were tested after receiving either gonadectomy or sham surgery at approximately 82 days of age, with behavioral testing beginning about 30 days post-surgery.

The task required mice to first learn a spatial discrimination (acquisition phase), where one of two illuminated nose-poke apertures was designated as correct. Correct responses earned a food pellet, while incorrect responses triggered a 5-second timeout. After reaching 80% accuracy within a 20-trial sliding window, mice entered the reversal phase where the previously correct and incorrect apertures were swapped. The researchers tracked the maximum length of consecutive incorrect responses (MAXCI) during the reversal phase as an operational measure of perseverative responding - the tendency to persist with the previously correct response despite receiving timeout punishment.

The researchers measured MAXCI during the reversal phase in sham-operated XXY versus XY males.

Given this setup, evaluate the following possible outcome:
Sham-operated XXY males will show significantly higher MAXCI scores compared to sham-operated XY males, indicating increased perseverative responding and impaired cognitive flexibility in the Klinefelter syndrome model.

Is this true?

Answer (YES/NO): YES